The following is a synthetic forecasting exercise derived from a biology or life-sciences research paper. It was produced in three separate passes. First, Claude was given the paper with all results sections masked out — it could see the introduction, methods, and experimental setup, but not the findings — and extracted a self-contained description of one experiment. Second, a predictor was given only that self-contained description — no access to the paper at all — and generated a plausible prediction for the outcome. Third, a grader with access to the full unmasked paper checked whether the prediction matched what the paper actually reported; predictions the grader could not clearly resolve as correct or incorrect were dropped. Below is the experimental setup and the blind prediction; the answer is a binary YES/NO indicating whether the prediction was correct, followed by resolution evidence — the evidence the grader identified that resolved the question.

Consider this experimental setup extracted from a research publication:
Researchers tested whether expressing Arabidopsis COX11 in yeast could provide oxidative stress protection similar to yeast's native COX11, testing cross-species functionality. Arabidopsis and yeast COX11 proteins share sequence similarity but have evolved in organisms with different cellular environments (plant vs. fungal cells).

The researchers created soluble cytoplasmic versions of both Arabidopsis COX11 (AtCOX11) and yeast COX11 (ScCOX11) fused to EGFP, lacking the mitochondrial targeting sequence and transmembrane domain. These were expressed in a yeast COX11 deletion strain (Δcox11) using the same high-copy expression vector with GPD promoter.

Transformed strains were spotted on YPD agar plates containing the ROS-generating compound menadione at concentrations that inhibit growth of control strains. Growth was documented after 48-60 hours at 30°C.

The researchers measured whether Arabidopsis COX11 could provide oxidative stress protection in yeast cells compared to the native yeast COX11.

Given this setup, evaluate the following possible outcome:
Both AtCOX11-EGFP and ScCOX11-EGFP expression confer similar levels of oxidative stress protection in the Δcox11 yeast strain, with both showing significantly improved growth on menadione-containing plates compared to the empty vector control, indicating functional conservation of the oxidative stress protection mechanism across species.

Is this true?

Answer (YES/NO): YES